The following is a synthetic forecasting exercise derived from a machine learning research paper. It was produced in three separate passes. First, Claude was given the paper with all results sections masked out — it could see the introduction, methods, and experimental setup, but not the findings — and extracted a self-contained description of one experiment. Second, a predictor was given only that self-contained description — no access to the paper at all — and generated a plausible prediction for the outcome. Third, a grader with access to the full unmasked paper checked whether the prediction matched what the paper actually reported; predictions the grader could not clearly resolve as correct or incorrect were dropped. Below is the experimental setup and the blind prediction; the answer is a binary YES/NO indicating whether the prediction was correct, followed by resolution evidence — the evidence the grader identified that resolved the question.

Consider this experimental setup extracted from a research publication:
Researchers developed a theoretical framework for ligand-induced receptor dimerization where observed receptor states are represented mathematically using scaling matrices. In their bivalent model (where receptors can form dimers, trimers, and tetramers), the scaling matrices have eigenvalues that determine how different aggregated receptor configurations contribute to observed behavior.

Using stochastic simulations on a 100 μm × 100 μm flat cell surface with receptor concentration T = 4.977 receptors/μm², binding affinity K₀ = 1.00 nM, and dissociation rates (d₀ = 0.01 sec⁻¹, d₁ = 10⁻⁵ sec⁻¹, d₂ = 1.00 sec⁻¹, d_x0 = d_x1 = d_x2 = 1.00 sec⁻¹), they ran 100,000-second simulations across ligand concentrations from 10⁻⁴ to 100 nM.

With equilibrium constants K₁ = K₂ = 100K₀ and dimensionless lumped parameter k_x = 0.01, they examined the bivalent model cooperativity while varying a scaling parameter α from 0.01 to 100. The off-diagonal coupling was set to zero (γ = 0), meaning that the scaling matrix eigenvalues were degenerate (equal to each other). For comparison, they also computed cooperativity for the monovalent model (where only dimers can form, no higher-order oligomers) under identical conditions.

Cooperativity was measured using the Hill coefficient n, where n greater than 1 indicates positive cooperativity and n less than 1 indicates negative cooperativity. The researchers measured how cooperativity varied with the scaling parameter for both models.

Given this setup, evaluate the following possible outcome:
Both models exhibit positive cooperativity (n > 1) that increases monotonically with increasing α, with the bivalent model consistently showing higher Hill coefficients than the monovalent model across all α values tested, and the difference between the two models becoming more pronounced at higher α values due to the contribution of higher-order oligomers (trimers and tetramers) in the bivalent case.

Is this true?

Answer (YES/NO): NO